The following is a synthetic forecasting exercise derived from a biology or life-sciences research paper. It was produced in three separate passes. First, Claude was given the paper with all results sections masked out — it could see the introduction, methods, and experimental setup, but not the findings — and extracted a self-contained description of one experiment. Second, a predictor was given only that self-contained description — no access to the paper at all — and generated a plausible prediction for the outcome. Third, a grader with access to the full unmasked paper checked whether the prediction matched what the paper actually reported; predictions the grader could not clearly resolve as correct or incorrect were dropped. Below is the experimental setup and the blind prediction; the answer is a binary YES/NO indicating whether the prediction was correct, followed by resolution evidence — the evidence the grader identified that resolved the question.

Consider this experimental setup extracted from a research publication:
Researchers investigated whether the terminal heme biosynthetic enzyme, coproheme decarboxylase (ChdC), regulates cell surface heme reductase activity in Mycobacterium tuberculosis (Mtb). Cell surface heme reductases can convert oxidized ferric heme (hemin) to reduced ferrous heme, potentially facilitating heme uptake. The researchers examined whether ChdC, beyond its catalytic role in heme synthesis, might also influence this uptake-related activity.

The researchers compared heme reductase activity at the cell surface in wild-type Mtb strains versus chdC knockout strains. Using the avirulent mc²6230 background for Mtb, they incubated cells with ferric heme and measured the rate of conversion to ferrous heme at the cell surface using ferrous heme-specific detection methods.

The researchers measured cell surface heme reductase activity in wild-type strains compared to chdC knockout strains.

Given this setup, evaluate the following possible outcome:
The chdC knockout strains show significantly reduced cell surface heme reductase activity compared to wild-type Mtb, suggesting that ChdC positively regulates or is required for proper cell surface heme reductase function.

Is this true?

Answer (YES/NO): NO